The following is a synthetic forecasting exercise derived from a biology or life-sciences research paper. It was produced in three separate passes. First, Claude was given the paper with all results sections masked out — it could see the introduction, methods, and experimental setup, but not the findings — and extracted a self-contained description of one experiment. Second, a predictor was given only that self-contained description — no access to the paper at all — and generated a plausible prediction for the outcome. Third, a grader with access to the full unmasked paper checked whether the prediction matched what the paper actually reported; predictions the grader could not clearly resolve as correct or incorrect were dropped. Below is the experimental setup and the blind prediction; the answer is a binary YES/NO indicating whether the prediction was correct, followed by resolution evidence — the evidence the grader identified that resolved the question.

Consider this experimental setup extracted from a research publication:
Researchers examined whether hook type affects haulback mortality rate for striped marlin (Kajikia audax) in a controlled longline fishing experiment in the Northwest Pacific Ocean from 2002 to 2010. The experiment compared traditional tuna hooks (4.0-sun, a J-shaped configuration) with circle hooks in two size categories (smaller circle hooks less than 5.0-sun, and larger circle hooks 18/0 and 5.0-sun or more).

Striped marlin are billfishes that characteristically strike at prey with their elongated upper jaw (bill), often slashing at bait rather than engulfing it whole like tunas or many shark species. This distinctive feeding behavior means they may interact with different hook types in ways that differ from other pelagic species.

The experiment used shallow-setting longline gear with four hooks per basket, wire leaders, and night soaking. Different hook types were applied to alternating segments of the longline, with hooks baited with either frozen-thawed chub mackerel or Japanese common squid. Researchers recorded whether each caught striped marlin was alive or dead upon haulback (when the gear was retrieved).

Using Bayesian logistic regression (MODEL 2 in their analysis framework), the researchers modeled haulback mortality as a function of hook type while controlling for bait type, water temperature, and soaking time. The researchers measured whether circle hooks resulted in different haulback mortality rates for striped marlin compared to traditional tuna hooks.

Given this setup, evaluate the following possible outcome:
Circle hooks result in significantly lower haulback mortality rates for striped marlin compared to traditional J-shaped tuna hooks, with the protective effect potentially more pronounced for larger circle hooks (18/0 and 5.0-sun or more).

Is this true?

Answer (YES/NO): NO